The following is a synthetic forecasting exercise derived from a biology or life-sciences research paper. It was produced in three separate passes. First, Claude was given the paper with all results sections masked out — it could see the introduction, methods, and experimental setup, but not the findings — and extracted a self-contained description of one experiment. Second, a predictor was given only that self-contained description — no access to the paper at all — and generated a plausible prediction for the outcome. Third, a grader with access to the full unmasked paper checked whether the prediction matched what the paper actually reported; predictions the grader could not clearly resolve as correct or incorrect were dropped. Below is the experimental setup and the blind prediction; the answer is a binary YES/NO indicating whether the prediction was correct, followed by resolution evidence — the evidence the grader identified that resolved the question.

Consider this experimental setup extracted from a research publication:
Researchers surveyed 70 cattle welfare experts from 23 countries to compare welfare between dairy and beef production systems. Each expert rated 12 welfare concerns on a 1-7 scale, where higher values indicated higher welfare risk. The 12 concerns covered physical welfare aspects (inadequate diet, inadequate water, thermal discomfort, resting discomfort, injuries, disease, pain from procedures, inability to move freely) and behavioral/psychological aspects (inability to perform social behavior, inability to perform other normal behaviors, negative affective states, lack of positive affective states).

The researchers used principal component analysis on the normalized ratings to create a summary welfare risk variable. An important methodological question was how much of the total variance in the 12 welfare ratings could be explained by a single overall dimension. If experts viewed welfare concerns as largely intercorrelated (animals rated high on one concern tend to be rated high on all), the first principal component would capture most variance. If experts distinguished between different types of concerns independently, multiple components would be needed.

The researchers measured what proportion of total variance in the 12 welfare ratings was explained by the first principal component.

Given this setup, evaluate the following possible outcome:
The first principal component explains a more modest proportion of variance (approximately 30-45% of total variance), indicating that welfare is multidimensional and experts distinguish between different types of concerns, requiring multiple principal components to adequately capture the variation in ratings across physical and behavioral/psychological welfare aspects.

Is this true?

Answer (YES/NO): NO